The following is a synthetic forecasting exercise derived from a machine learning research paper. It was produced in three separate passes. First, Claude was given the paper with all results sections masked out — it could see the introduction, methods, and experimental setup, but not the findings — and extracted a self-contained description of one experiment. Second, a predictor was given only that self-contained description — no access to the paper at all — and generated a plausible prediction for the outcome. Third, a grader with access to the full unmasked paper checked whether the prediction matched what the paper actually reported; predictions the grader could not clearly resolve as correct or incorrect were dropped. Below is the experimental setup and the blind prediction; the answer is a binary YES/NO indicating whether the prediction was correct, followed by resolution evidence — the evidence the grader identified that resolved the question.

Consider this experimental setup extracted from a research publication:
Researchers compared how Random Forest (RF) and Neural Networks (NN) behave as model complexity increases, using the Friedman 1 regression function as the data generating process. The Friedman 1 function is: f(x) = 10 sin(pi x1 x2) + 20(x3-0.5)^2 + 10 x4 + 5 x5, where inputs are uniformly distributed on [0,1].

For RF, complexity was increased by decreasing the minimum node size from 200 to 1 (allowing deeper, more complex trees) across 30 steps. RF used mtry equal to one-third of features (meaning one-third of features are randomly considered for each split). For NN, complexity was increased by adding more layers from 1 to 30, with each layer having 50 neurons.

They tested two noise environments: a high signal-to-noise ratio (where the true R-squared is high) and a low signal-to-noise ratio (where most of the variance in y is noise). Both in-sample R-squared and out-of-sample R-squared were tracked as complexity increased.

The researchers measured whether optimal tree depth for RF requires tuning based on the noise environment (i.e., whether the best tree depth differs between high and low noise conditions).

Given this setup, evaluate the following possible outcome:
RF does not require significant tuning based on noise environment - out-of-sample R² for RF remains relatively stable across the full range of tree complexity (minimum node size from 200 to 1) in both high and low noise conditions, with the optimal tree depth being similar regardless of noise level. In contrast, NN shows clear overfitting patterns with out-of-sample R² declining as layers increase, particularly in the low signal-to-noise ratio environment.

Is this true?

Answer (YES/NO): NO